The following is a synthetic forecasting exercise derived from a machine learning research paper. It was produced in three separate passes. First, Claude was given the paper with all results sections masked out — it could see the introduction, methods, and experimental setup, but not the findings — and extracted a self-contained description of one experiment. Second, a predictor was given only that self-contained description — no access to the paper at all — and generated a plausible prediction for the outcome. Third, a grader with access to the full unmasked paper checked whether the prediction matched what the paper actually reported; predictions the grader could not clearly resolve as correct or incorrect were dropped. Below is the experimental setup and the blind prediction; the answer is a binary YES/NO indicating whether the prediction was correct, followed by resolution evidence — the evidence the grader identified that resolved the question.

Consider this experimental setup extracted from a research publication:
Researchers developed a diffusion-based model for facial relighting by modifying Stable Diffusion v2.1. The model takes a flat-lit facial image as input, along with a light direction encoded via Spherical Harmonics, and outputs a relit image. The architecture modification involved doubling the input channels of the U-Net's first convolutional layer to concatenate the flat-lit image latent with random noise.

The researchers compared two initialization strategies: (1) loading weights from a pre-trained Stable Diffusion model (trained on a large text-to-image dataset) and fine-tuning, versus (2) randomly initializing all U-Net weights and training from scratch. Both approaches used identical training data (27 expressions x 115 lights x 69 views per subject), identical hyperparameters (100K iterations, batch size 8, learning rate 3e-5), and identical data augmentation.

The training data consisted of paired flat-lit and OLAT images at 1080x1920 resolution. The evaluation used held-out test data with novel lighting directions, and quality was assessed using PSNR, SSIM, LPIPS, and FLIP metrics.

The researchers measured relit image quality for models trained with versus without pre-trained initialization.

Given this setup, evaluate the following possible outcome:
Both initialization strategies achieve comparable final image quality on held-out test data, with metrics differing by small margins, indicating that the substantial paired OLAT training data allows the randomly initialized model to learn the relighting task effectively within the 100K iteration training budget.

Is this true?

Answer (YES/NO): NO